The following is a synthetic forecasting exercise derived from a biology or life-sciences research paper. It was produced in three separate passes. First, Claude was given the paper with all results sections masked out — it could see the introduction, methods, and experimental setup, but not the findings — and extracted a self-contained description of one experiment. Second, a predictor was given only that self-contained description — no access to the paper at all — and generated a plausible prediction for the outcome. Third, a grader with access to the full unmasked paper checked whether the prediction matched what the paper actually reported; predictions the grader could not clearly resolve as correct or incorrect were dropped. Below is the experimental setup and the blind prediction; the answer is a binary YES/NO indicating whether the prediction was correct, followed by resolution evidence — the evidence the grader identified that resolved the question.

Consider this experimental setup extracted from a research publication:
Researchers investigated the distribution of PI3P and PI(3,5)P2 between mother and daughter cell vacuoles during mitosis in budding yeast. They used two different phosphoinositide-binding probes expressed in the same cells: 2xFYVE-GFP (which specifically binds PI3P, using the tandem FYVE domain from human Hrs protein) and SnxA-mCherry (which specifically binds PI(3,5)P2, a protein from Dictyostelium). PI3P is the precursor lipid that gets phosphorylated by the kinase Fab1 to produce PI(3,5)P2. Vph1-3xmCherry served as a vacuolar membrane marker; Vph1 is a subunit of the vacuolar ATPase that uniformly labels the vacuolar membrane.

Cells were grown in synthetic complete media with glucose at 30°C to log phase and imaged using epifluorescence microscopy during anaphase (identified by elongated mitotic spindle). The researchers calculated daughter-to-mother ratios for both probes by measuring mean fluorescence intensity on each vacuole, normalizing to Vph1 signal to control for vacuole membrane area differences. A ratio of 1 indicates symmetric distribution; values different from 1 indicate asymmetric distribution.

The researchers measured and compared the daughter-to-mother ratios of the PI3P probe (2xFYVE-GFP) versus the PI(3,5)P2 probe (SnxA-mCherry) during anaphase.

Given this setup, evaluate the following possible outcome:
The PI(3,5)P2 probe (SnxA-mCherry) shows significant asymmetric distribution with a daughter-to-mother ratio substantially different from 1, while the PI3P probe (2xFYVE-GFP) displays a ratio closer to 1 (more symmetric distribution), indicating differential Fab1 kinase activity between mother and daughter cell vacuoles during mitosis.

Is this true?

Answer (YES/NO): YES